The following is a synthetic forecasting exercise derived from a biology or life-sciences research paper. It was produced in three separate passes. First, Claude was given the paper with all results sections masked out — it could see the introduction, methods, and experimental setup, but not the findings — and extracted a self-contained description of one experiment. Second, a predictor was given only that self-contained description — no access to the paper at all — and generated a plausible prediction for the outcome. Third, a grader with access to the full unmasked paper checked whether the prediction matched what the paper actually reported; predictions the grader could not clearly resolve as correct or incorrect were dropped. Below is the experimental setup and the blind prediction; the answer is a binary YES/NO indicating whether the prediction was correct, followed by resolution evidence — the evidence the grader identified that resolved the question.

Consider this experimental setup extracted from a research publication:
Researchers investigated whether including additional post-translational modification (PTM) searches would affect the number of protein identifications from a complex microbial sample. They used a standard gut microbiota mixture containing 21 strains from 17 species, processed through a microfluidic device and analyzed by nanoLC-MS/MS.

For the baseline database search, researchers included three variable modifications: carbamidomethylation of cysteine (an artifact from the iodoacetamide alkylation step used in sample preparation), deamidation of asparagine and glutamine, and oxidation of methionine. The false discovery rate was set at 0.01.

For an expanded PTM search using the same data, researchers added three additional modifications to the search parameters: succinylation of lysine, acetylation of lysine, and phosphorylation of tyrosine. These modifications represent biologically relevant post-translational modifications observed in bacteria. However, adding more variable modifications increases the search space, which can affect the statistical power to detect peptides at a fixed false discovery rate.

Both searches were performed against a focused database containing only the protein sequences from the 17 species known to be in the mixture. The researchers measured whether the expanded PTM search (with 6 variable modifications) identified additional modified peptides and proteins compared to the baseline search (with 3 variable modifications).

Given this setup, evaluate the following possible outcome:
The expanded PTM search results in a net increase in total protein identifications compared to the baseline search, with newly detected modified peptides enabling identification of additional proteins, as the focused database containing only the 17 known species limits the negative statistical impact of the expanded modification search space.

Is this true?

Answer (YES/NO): YES